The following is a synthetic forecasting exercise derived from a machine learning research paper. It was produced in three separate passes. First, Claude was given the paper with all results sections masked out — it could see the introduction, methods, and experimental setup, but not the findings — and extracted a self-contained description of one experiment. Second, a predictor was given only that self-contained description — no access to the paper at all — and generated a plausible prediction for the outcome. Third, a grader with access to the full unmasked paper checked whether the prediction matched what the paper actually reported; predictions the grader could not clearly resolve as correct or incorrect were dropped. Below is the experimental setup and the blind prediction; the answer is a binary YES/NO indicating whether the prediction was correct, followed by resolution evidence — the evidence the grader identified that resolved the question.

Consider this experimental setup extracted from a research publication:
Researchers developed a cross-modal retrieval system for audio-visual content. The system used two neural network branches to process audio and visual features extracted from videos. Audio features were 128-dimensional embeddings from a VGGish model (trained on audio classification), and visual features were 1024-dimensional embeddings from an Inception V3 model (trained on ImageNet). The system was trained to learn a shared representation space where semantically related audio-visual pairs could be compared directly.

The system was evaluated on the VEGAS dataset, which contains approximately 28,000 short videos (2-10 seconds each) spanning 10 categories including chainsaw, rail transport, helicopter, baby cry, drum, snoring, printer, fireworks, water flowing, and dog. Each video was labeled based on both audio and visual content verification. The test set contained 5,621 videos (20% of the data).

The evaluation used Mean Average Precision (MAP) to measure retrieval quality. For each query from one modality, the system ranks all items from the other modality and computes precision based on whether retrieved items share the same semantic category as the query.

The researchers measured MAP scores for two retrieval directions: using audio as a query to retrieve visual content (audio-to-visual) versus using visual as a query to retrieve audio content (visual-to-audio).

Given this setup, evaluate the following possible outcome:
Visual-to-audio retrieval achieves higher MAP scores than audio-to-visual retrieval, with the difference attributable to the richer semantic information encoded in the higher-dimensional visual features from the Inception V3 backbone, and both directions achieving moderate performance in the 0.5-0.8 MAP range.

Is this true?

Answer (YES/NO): NO